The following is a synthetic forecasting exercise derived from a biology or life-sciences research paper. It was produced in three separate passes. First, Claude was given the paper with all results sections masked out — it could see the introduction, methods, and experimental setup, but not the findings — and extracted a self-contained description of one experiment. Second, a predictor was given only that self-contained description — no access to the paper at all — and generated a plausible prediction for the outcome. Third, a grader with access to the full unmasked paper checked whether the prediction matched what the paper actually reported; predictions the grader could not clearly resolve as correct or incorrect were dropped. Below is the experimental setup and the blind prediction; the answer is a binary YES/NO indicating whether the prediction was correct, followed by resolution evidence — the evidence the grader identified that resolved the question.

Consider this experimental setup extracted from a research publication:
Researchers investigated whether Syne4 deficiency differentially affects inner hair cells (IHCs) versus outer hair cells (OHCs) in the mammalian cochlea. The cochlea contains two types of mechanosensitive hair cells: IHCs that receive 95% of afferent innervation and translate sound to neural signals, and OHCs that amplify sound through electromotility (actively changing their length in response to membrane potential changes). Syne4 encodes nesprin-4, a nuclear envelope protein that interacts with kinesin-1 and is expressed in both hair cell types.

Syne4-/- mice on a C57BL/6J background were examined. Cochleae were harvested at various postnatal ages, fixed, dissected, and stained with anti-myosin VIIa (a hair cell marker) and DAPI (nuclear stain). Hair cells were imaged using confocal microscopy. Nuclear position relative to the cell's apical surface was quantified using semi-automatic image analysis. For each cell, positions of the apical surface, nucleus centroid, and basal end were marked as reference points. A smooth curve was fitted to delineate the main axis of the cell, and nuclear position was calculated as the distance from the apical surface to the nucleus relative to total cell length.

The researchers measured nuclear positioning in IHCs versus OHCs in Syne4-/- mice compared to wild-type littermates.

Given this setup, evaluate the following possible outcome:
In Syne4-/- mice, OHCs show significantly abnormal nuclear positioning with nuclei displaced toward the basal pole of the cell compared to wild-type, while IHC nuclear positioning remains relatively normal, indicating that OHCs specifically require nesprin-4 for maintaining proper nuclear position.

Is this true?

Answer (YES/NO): NO